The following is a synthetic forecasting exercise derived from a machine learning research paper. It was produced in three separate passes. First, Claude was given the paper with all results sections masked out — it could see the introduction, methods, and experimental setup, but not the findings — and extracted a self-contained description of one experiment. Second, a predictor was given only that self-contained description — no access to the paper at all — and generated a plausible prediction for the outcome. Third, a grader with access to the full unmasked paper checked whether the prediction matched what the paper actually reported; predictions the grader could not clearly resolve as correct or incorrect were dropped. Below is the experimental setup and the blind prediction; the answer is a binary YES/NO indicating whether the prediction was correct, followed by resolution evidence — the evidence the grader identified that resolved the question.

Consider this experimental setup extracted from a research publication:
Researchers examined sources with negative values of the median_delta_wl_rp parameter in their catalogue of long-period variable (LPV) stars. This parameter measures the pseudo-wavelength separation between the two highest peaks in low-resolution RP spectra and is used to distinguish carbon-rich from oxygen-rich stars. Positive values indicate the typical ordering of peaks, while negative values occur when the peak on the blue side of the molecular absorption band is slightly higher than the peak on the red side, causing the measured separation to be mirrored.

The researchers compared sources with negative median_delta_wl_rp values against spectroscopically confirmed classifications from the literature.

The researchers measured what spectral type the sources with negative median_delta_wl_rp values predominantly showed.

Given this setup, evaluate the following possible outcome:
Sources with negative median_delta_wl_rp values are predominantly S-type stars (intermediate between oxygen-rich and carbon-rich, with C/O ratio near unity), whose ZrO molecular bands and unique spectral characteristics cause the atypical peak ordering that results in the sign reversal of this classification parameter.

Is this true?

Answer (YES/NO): NO